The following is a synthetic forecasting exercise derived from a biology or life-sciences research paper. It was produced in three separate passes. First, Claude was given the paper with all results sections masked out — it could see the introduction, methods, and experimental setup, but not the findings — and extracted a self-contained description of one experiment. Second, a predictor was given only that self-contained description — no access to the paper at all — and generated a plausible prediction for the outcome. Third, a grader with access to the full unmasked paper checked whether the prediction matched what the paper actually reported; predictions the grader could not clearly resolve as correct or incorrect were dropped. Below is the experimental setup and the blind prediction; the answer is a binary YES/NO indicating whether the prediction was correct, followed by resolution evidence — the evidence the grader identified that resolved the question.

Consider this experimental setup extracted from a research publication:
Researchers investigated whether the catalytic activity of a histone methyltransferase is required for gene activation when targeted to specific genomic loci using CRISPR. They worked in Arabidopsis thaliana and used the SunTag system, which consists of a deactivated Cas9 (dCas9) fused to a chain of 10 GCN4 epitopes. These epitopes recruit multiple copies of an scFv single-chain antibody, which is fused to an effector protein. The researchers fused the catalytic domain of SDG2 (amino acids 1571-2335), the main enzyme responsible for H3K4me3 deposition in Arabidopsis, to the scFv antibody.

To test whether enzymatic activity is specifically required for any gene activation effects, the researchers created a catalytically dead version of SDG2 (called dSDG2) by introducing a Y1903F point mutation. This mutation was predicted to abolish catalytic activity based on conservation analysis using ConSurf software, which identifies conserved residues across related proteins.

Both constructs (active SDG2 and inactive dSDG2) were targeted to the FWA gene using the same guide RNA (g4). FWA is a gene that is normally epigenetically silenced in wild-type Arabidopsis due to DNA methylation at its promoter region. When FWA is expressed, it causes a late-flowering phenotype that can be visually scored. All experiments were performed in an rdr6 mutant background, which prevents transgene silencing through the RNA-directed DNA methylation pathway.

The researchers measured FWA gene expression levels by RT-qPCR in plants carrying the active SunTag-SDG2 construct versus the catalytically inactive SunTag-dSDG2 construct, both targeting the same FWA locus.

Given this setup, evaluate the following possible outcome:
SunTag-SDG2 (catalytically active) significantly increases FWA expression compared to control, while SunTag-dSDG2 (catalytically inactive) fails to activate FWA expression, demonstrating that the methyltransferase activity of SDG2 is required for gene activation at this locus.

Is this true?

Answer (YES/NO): YES